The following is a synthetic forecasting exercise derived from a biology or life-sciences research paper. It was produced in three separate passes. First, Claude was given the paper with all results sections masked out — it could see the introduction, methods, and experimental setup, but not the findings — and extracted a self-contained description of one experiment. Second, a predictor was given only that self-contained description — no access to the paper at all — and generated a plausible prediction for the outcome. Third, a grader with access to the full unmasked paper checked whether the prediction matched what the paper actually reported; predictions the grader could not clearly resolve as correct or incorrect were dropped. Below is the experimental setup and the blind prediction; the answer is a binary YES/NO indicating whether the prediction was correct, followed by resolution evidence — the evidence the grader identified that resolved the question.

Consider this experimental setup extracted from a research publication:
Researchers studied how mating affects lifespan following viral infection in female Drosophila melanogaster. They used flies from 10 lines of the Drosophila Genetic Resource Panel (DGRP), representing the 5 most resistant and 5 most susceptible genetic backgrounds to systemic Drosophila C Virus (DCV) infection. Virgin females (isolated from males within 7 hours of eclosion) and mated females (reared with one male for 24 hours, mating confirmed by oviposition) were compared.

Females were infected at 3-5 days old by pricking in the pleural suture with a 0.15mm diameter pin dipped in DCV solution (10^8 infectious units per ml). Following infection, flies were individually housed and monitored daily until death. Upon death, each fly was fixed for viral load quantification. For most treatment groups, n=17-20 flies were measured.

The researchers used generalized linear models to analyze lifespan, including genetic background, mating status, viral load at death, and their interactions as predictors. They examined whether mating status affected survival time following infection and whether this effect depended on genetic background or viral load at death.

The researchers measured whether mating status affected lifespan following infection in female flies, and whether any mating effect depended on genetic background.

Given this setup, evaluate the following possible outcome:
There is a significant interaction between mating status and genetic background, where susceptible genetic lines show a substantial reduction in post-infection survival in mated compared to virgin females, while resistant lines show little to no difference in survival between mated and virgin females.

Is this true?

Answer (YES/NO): NO